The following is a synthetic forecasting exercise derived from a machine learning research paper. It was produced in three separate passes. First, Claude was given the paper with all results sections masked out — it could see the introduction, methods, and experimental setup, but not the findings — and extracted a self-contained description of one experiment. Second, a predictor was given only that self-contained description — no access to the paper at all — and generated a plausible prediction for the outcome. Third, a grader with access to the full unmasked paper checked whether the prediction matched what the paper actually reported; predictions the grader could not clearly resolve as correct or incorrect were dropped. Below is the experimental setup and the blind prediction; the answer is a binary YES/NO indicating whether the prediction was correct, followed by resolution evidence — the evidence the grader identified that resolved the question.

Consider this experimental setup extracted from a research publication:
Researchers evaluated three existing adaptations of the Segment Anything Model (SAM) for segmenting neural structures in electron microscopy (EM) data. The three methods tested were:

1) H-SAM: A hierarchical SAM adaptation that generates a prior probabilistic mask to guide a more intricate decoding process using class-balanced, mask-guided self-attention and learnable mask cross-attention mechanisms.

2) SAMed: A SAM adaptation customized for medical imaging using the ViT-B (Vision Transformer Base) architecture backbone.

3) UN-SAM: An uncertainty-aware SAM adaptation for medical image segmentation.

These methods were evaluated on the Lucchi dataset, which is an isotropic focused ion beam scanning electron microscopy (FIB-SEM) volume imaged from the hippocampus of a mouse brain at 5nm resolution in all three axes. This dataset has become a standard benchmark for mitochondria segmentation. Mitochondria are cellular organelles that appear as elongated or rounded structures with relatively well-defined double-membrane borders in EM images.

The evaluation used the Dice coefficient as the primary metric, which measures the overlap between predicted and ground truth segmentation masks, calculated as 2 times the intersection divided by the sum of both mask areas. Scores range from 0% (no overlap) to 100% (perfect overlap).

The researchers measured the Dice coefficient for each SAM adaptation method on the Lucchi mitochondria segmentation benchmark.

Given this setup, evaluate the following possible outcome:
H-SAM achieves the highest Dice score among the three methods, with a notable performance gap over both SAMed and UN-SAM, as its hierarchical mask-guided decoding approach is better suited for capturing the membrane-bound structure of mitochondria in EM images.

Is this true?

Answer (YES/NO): YES